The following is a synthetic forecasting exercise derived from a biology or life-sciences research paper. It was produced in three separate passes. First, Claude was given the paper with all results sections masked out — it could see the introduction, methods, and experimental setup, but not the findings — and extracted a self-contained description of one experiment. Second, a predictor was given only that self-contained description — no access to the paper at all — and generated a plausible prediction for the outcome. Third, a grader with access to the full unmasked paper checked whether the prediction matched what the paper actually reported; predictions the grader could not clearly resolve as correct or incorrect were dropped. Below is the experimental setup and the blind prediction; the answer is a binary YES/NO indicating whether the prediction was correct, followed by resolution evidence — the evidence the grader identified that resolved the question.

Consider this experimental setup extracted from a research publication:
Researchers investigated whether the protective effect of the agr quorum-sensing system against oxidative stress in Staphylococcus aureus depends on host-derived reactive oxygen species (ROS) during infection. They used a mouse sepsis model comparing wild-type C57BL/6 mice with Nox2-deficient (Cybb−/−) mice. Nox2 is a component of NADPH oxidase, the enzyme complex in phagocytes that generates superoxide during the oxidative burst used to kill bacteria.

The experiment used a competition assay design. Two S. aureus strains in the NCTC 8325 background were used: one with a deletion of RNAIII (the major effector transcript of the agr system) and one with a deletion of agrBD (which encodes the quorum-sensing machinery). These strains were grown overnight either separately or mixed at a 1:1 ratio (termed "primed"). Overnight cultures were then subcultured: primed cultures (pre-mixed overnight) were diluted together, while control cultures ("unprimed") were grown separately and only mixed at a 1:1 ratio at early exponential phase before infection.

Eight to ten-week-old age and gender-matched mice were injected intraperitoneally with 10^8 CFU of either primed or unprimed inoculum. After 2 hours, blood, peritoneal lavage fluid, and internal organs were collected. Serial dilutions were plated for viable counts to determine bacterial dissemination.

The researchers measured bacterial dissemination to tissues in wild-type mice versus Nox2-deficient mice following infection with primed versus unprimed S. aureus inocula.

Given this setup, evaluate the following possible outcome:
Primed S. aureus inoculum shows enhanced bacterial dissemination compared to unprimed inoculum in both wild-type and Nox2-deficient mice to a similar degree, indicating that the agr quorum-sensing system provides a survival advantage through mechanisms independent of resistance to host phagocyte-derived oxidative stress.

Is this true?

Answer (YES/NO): NO